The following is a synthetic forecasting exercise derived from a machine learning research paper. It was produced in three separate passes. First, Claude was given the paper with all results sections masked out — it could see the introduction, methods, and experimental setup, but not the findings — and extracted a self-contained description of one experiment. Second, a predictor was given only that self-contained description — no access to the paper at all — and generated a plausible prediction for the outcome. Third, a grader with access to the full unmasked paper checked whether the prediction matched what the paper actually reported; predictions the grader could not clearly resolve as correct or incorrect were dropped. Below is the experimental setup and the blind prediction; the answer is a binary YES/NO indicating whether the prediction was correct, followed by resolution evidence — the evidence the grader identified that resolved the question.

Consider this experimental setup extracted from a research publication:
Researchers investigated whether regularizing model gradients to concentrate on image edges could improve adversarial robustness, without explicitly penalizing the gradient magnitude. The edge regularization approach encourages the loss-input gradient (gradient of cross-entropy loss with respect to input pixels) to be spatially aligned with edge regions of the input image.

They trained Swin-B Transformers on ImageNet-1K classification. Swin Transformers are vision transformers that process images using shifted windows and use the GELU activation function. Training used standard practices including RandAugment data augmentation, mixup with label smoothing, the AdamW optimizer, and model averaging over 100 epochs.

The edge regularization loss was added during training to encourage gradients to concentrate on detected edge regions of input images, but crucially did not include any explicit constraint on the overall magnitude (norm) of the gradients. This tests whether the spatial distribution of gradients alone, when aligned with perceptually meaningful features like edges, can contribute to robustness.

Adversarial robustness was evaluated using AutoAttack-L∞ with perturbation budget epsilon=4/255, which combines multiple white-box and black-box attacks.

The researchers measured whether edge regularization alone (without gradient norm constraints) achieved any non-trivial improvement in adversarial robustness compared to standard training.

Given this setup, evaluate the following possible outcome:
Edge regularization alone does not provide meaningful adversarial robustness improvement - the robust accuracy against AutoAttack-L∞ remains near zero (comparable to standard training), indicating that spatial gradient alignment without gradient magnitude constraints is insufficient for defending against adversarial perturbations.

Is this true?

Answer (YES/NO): NO